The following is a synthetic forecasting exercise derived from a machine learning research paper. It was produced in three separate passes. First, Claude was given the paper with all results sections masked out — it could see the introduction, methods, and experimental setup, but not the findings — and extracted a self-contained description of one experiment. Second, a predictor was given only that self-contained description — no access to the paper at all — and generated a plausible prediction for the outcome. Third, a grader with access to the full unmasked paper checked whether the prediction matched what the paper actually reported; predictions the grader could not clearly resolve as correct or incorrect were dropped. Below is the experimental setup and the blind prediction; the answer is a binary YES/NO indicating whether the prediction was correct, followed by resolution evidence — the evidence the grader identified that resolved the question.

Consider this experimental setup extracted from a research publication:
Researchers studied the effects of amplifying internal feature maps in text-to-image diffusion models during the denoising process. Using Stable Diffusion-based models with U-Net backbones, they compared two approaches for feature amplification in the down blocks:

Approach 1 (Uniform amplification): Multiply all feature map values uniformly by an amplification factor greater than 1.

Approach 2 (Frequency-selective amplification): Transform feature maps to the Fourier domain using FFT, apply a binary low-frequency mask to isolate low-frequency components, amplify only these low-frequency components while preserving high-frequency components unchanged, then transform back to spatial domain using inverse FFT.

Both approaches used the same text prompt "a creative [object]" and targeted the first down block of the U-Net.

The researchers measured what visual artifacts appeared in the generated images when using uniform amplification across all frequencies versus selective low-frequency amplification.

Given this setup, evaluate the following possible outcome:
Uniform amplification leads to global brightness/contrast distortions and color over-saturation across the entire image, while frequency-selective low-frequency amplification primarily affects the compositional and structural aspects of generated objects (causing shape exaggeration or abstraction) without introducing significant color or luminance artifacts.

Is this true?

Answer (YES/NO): NO